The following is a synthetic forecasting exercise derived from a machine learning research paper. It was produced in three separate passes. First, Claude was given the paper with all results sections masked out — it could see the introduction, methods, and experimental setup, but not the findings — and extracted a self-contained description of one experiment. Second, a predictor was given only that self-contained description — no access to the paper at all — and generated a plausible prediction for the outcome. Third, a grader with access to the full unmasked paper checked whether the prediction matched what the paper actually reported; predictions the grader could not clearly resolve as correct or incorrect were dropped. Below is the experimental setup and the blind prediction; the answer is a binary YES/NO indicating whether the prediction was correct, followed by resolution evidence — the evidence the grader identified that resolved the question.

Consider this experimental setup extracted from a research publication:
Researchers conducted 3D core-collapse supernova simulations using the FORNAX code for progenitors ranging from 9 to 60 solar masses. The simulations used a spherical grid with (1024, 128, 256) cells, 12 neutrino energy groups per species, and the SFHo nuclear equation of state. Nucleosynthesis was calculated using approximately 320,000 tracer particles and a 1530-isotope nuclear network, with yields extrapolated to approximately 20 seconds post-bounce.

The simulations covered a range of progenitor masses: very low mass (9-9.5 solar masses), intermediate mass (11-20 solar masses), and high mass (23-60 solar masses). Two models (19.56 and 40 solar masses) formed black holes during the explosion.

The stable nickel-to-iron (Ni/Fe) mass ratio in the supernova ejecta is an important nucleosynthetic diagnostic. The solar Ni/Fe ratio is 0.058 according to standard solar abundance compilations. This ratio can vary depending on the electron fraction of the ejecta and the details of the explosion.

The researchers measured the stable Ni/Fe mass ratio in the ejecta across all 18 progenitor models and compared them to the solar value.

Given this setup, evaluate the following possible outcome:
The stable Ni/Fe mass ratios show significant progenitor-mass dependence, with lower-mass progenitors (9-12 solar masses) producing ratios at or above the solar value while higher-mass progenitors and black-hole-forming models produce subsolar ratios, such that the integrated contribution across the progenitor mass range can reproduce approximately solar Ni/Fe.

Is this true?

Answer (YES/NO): NO